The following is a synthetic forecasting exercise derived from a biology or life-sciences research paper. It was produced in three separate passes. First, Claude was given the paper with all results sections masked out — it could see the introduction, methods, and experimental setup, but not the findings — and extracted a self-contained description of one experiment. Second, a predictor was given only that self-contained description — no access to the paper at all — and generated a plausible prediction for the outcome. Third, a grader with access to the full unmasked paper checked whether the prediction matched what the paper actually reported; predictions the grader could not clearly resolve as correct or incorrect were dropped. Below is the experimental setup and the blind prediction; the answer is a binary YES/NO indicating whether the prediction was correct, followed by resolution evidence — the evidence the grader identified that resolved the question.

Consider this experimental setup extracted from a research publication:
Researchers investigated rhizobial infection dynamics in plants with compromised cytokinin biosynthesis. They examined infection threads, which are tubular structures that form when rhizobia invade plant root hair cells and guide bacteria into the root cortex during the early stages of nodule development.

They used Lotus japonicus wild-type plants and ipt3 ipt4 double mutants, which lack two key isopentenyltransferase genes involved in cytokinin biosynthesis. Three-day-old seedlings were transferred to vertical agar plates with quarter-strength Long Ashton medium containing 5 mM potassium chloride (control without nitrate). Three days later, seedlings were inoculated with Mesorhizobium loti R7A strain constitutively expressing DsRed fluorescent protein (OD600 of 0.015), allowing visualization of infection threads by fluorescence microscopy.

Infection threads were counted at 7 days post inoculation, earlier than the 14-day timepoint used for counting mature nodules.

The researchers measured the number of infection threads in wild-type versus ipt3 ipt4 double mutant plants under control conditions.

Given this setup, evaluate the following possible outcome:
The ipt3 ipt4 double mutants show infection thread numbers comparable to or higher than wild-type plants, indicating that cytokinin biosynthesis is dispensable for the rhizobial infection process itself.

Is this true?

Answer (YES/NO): YES